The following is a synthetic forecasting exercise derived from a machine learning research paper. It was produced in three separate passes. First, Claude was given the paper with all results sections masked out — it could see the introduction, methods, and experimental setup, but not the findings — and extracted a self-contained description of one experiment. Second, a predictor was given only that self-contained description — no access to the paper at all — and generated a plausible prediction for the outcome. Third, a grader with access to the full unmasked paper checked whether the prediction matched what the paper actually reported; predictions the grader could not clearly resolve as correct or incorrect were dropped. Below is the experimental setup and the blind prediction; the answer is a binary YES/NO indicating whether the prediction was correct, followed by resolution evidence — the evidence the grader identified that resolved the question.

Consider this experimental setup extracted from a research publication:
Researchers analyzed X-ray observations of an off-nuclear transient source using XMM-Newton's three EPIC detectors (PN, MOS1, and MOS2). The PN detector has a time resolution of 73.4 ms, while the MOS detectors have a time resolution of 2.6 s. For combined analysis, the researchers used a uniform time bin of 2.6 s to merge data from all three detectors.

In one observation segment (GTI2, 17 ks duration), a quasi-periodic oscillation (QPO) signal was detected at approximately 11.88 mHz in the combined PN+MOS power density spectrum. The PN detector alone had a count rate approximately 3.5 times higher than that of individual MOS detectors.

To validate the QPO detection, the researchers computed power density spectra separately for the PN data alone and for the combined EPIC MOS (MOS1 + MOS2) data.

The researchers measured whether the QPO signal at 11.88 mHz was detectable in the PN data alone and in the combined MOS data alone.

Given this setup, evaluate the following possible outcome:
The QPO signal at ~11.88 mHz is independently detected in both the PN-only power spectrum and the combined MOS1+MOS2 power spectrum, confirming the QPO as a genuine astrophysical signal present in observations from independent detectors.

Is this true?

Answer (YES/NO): NO